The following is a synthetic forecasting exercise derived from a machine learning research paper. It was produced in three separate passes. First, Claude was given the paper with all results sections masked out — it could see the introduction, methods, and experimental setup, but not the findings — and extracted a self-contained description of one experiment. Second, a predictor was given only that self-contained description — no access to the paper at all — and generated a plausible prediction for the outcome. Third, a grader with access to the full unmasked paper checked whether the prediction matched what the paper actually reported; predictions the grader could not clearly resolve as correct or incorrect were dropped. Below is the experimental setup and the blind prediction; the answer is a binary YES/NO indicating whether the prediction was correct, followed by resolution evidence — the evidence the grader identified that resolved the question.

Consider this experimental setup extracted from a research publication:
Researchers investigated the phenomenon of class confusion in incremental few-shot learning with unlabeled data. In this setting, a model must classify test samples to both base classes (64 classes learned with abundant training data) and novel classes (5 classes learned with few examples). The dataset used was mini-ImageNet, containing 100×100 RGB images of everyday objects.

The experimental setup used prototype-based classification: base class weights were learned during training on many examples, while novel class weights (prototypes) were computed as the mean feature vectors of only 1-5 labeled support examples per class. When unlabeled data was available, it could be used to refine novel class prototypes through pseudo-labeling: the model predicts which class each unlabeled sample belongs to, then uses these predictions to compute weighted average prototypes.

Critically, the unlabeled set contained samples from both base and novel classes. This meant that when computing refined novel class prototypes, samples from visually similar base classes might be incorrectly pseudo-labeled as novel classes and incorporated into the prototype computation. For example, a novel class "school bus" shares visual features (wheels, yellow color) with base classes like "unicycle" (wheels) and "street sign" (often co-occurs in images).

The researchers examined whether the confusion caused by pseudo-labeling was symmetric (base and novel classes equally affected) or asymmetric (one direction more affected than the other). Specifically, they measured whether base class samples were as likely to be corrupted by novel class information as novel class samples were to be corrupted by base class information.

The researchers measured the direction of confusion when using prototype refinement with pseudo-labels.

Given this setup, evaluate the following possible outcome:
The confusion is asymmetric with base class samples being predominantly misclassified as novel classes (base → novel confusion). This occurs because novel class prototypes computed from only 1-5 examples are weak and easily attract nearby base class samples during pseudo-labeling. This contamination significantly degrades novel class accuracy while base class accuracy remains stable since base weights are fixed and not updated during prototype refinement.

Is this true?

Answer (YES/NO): NO